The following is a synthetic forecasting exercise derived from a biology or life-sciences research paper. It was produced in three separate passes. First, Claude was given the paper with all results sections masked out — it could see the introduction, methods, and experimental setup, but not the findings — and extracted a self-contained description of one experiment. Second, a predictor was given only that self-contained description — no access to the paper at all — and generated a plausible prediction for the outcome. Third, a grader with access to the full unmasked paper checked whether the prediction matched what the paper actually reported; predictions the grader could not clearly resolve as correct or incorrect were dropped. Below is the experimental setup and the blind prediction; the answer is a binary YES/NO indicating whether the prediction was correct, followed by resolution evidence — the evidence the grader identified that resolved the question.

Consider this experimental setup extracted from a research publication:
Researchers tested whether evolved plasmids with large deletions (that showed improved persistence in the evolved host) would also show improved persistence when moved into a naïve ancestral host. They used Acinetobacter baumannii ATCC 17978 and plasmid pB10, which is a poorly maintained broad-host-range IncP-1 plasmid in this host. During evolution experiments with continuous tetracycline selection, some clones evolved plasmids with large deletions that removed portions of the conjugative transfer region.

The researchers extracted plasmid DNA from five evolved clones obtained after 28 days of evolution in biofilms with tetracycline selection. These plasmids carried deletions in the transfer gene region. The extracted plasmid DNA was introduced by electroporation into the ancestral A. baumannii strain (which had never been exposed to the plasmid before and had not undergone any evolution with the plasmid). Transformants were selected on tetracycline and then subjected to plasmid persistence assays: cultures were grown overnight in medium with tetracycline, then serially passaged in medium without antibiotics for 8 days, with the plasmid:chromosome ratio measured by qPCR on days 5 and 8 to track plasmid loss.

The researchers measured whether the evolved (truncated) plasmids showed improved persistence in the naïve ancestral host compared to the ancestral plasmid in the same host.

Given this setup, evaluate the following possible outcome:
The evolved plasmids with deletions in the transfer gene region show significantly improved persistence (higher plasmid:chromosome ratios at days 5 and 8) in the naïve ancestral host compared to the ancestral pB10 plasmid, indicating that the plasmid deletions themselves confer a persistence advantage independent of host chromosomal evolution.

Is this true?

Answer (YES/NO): YES